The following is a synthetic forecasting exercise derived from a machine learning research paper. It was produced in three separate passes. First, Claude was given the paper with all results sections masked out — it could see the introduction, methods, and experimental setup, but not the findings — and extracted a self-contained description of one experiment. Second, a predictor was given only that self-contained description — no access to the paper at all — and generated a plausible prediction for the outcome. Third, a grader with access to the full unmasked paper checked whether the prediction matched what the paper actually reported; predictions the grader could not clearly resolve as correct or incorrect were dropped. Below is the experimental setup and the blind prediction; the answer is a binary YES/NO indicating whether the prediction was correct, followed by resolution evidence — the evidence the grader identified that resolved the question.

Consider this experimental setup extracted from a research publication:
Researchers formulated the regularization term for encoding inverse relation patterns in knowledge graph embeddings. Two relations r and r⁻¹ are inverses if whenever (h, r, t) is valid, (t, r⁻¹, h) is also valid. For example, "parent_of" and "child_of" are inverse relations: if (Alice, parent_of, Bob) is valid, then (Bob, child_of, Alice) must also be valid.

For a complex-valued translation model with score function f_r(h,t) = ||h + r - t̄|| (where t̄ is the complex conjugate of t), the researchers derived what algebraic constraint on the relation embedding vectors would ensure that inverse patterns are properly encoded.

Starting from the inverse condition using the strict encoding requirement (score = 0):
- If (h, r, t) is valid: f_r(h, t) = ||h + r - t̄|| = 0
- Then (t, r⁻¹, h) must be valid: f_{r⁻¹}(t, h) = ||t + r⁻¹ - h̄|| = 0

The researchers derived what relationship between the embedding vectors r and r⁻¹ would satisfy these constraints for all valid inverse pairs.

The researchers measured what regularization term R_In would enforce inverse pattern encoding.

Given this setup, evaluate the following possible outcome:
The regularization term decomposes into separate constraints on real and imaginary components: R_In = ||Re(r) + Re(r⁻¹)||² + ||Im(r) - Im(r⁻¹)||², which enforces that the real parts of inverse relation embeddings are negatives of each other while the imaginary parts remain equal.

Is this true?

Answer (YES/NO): NO